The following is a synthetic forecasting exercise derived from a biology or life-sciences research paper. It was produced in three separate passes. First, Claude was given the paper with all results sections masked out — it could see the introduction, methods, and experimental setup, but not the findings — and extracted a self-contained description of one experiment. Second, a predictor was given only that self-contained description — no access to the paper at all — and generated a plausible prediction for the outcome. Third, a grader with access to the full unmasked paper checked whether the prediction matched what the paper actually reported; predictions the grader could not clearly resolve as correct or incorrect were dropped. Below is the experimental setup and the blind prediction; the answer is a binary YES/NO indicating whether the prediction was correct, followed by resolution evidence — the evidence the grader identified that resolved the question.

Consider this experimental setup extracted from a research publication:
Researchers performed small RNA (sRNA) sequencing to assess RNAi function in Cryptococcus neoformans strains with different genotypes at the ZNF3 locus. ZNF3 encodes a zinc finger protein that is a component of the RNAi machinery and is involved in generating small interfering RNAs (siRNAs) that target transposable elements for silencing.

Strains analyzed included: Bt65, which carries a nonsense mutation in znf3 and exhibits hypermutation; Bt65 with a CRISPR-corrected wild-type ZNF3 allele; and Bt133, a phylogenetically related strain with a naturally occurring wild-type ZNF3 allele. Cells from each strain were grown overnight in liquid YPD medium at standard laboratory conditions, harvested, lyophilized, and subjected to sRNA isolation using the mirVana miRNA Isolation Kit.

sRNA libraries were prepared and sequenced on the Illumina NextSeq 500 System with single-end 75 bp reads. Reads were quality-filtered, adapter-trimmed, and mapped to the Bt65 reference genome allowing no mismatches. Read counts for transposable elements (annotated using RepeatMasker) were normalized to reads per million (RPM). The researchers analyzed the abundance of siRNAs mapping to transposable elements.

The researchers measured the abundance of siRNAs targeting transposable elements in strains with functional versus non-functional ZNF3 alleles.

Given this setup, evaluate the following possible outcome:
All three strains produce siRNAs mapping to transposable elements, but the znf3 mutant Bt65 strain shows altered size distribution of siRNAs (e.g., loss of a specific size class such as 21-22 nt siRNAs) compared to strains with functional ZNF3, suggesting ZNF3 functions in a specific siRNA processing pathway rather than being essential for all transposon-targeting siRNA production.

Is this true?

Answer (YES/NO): NO